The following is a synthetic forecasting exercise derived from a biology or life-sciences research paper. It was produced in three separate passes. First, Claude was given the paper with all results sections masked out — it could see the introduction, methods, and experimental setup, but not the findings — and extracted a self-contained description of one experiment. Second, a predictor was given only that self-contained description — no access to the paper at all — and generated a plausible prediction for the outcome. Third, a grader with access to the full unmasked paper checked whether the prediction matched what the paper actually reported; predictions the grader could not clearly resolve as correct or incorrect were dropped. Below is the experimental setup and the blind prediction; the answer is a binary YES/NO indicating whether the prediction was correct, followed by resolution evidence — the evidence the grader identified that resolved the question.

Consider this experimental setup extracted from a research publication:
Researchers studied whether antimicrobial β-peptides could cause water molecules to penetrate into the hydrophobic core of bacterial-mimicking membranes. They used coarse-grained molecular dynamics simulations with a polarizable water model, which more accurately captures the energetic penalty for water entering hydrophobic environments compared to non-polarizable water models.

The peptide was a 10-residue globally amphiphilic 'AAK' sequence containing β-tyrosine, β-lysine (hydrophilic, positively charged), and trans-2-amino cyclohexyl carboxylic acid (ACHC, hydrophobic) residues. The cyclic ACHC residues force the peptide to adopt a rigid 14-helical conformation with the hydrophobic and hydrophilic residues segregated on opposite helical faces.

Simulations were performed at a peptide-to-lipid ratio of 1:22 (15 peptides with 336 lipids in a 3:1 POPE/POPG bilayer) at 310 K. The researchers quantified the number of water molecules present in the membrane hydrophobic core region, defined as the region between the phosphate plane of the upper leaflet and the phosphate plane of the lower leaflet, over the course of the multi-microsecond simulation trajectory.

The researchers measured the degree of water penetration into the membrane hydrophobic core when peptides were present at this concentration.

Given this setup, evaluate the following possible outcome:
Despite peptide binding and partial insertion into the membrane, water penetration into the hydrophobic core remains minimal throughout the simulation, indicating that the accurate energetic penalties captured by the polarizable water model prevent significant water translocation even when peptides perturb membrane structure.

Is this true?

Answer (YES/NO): NO